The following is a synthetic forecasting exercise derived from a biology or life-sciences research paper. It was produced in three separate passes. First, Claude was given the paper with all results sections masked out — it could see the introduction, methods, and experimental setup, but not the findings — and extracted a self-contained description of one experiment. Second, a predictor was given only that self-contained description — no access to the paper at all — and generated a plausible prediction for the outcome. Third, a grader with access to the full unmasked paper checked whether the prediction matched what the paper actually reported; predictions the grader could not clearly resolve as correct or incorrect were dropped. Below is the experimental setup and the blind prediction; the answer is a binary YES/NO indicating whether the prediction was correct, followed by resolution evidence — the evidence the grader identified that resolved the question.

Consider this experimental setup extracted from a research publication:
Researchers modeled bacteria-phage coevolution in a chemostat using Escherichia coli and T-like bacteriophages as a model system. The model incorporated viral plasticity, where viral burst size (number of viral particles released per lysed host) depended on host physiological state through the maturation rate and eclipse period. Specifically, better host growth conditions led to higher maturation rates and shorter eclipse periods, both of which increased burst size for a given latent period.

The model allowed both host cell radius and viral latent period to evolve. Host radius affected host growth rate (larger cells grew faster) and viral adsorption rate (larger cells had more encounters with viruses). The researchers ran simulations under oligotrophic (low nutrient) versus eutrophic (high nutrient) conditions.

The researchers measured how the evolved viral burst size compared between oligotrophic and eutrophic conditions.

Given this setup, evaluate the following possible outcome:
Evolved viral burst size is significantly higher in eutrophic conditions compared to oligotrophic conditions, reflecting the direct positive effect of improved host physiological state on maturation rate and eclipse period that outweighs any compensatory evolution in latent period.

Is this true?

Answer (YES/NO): YES